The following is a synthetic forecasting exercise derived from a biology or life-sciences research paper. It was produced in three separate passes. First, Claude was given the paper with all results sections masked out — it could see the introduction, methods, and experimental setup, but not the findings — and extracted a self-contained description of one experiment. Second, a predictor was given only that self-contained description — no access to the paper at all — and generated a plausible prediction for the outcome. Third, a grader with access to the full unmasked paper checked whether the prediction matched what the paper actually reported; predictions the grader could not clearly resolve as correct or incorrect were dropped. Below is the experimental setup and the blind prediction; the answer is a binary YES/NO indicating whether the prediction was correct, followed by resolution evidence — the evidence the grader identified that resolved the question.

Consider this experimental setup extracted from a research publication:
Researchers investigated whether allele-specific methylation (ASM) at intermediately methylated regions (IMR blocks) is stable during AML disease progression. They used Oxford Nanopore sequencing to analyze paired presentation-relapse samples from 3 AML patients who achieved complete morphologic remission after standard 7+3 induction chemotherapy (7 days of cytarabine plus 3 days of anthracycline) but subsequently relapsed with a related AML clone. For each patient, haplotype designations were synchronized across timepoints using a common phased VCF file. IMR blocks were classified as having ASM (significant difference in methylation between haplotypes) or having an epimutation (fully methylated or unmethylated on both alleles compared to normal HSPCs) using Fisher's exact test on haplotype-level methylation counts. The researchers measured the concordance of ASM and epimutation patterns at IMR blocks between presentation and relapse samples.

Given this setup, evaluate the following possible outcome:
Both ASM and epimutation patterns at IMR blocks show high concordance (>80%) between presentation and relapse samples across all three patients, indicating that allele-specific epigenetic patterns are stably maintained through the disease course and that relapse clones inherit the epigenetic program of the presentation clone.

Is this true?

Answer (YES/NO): YES